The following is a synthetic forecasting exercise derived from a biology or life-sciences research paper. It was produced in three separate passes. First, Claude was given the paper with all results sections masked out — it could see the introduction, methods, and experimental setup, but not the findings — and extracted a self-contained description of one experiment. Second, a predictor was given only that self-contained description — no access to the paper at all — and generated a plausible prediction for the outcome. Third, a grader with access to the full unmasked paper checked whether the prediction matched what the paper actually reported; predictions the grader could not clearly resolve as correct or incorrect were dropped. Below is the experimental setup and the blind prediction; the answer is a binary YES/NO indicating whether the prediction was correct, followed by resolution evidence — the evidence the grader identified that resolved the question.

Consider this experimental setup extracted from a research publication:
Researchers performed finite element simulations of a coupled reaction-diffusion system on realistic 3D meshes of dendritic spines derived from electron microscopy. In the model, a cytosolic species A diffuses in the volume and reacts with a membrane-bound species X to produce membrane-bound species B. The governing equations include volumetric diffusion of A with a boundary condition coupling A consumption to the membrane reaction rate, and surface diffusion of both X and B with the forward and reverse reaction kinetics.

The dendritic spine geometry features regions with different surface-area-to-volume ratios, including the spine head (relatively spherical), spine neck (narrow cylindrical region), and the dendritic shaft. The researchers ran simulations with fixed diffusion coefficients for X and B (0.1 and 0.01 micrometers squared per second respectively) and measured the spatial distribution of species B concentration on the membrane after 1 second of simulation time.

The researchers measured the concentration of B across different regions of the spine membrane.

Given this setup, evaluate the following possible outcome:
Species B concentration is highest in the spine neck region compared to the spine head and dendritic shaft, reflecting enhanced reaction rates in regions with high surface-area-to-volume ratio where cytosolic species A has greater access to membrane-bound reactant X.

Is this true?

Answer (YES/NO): NO